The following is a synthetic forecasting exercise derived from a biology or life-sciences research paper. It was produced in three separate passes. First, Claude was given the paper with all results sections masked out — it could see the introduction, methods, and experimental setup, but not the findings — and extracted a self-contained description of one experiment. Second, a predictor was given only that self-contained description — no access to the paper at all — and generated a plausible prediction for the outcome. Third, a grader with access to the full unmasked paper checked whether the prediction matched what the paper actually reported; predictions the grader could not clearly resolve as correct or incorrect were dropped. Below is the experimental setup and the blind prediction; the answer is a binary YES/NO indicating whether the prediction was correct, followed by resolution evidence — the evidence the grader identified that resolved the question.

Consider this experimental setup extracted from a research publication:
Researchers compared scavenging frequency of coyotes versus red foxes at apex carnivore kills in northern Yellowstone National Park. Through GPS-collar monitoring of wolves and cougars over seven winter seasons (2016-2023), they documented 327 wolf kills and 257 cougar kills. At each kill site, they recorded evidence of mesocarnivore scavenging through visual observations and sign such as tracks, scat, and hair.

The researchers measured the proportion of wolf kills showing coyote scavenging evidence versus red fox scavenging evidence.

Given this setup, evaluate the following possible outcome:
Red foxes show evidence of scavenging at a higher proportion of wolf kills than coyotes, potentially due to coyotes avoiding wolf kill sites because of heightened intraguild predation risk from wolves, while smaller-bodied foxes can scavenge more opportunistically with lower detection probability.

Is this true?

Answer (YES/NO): NO